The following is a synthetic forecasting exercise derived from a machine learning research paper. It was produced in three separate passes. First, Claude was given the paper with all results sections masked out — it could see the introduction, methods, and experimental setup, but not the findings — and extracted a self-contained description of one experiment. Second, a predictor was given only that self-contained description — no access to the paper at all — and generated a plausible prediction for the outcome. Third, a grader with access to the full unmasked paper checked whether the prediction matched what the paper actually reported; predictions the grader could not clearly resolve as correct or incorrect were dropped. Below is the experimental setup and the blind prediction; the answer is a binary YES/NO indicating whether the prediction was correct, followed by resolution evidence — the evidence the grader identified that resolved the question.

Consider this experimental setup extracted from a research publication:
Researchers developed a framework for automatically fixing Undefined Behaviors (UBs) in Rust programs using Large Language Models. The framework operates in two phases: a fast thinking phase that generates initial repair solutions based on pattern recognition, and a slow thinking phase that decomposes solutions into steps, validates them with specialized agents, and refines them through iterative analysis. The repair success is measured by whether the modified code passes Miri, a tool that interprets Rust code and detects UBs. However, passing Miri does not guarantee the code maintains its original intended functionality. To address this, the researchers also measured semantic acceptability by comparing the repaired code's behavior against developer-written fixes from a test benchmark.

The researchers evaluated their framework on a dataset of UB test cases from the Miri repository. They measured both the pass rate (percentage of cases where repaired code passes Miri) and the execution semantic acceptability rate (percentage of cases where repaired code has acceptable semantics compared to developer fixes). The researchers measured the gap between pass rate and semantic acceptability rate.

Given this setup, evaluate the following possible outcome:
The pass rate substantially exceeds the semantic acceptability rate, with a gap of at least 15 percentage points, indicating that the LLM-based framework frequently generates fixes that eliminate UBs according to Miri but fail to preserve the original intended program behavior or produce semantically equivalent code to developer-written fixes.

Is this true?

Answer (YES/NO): NO